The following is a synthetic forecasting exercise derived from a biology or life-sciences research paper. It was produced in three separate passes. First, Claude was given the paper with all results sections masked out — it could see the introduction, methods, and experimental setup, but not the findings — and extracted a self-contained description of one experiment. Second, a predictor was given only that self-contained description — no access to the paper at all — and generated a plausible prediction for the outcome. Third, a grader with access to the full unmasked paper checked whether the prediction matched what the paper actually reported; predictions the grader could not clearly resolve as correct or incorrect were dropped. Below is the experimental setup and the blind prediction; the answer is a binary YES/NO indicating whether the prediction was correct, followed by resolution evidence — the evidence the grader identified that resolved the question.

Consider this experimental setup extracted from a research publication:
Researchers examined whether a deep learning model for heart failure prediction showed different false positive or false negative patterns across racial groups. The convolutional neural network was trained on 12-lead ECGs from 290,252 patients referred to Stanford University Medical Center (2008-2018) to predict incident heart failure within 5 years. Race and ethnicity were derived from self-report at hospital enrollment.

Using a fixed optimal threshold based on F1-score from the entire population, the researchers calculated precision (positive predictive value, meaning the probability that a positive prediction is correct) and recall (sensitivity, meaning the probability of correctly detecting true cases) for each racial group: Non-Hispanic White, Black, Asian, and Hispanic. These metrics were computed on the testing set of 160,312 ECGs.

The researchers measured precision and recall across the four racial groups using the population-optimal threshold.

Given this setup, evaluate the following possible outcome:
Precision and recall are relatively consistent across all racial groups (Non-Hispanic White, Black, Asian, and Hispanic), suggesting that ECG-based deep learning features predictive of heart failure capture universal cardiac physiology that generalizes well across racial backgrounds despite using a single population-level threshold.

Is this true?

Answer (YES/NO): NO